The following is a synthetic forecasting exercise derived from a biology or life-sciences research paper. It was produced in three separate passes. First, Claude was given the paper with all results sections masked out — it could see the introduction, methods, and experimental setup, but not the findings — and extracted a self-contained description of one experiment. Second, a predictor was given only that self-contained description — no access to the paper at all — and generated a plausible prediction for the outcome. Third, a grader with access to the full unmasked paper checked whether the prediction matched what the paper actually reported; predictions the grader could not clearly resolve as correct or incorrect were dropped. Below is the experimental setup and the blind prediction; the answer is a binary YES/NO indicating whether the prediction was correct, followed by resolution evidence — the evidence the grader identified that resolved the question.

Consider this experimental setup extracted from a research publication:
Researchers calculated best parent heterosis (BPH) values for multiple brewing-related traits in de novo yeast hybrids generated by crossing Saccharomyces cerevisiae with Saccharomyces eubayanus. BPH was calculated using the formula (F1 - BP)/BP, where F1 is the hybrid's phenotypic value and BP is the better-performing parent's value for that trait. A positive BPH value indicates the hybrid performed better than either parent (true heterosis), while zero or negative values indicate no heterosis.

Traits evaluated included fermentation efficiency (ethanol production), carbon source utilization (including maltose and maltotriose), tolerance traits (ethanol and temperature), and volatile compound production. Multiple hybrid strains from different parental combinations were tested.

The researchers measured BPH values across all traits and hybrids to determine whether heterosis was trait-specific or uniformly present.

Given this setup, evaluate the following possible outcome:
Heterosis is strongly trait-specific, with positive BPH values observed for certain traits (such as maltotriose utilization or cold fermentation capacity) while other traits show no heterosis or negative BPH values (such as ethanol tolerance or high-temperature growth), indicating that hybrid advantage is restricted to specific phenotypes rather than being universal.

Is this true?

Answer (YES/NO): NO